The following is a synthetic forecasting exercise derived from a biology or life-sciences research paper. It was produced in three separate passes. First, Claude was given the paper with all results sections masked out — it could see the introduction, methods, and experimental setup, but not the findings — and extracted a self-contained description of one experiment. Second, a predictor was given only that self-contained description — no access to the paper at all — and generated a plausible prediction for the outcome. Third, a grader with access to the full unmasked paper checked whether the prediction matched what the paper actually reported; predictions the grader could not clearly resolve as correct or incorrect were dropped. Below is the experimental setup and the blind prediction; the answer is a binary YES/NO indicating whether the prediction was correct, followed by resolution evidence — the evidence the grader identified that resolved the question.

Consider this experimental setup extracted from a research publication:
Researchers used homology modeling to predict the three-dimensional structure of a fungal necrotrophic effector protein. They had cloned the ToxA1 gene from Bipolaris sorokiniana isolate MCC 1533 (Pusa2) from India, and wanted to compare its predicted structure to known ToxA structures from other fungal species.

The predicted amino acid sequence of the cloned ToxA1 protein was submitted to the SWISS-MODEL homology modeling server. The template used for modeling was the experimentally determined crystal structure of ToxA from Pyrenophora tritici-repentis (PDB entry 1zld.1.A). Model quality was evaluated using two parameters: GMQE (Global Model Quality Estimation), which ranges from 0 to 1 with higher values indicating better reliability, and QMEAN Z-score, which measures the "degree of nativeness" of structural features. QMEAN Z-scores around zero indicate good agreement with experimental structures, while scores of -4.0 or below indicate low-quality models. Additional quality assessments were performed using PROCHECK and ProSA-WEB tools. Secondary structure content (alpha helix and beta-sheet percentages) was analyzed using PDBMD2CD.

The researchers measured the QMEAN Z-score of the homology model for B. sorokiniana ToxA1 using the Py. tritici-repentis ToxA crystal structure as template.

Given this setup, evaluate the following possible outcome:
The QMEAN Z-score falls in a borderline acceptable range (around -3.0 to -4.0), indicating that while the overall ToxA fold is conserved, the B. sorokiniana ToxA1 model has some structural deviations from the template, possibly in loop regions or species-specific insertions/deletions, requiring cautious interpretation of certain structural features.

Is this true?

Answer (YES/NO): NO